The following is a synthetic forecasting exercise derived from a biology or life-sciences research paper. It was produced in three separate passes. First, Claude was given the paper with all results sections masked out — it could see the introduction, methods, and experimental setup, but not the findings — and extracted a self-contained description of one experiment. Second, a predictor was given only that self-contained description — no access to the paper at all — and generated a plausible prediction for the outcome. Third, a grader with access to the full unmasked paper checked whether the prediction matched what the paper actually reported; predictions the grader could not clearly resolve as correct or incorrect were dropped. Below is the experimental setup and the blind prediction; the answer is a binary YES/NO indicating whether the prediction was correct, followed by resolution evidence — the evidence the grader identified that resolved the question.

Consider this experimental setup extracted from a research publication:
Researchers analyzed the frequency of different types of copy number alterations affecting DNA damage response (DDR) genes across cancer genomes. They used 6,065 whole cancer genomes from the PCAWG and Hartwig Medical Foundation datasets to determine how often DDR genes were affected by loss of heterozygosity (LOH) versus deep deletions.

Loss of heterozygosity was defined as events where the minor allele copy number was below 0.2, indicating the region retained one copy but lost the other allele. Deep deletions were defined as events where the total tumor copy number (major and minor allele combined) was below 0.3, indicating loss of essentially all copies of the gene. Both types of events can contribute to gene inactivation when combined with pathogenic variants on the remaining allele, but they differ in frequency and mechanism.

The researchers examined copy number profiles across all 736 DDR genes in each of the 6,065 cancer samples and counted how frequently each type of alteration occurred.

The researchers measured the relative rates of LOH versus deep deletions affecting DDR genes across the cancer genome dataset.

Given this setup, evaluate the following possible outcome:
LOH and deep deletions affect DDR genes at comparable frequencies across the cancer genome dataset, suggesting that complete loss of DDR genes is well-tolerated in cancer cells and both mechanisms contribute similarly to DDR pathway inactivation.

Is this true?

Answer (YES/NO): NO